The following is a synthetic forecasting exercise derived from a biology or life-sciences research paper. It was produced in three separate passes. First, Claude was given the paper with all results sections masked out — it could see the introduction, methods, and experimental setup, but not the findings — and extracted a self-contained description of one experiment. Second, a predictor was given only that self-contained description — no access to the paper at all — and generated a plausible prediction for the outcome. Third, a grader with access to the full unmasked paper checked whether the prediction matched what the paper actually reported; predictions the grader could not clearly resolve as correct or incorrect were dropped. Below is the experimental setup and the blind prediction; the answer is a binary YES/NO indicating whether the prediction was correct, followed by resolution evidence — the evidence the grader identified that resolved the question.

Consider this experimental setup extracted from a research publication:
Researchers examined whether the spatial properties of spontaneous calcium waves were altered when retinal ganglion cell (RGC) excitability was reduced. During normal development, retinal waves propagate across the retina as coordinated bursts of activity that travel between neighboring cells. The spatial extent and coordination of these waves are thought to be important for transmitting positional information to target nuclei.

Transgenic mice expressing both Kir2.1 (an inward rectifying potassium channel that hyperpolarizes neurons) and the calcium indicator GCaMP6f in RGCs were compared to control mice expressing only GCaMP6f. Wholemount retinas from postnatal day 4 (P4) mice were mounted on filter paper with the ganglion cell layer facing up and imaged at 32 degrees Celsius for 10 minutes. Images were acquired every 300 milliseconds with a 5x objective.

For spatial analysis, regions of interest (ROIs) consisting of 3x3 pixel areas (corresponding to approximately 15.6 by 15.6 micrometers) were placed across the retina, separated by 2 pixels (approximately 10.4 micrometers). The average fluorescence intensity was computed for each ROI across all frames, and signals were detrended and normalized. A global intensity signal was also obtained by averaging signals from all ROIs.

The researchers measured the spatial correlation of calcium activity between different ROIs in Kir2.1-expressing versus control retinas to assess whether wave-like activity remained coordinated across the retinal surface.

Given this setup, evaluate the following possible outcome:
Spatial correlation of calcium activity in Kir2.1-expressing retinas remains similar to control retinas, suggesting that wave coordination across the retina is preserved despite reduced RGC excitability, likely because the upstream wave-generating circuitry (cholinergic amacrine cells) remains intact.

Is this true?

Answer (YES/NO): YES